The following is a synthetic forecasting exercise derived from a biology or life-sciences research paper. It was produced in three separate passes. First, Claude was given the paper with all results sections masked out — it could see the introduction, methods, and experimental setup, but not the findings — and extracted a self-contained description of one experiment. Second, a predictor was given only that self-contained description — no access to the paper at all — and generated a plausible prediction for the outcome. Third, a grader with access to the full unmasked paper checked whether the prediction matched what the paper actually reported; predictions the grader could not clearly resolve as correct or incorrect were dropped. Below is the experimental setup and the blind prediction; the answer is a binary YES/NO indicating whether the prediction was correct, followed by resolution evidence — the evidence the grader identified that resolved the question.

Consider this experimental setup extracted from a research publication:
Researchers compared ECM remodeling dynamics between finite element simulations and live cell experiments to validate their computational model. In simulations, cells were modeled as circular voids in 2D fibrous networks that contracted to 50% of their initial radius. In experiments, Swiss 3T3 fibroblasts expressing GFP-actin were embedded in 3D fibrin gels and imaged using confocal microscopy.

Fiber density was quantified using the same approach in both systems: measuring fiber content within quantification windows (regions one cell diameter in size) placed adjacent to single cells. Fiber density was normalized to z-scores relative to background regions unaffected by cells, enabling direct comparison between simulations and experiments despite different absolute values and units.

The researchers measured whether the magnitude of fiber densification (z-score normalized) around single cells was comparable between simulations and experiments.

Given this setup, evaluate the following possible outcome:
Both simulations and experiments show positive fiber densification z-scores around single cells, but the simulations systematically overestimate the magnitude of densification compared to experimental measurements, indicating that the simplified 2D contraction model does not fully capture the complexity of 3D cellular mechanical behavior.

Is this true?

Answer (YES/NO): NO